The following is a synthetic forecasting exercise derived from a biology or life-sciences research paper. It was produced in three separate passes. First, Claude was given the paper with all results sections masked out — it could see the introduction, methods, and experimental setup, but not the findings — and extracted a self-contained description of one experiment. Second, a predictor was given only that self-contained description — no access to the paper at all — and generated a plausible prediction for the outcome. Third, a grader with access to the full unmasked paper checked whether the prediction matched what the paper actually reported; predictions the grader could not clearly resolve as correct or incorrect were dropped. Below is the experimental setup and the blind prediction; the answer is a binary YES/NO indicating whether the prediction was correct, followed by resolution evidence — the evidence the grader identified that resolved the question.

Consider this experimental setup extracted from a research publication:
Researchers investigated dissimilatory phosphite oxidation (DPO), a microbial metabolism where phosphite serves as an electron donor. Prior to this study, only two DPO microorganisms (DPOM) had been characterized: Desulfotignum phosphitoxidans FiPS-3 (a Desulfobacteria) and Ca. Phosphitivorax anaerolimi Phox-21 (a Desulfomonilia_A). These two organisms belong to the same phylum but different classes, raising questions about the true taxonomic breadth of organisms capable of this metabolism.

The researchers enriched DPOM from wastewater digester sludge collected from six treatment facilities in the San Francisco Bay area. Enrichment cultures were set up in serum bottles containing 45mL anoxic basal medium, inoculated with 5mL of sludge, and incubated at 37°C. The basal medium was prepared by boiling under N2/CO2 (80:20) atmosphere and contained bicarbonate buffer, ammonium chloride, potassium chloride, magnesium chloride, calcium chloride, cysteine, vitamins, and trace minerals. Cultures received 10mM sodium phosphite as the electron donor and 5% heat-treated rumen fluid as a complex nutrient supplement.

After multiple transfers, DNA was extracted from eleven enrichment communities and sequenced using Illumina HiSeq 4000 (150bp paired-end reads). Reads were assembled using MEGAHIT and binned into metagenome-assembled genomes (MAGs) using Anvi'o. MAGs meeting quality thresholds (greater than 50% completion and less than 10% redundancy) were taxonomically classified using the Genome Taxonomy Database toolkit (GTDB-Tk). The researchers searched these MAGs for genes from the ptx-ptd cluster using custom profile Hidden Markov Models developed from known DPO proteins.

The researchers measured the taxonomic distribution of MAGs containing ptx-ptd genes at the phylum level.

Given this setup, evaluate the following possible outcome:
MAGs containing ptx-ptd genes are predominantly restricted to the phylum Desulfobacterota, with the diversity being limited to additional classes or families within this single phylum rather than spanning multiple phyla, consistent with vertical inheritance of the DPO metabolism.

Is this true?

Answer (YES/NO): NO